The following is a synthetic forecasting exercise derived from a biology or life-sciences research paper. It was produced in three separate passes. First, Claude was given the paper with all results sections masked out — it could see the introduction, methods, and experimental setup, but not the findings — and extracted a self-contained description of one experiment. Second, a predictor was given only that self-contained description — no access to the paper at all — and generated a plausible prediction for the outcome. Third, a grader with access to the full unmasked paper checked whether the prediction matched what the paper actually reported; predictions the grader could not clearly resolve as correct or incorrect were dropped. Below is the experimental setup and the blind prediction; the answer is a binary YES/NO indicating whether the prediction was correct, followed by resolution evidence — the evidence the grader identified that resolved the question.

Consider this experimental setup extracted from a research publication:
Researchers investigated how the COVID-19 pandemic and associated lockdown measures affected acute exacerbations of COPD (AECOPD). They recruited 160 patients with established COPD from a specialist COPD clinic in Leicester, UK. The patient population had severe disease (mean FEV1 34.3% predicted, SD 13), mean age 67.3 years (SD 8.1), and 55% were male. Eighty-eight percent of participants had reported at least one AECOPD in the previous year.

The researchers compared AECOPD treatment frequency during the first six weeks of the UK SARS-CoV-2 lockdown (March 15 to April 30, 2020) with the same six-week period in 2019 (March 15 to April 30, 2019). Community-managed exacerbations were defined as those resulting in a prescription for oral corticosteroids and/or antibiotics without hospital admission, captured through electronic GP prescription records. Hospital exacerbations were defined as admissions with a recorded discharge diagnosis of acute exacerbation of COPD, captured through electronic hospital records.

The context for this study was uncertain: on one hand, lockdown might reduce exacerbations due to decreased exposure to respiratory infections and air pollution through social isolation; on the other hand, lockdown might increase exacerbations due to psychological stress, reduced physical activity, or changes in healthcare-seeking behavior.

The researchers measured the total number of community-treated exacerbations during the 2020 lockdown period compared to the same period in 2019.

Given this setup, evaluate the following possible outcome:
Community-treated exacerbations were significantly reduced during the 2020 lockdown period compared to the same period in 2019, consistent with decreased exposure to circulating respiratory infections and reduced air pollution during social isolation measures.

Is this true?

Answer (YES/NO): NO